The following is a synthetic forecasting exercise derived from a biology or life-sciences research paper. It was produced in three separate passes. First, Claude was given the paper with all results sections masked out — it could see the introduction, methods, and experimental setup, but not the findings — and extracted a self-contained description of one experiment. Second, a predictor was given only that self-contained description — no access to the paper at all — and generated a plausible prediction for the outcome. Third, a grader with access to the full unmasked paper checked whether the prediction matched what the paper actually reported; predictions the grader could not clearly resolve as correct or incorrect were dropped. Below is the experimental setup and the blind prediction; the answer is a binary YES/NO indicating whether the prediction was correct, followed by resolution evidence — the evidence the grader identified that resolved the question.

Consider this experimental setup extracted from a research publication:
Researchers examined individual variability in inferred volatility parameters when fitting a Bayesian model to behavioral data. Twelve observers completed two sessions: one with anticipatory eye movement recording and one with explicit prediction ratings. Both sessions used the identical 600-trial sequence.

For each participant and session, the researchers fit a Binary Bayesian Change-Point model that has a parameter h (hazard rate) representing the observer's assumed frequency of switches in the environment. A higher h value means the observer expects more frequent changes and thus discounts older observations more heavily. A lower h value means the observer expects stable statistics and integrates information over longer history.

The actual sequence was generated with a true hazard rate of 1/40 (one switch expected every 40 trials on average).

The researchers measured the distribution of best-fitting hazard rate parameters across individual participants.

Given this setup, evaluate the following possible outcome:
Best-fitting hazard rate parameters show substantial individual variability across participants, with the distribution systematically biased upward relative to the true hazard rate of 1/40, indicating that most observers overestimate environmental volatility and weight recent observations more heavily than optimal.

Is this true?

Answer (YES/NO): NO